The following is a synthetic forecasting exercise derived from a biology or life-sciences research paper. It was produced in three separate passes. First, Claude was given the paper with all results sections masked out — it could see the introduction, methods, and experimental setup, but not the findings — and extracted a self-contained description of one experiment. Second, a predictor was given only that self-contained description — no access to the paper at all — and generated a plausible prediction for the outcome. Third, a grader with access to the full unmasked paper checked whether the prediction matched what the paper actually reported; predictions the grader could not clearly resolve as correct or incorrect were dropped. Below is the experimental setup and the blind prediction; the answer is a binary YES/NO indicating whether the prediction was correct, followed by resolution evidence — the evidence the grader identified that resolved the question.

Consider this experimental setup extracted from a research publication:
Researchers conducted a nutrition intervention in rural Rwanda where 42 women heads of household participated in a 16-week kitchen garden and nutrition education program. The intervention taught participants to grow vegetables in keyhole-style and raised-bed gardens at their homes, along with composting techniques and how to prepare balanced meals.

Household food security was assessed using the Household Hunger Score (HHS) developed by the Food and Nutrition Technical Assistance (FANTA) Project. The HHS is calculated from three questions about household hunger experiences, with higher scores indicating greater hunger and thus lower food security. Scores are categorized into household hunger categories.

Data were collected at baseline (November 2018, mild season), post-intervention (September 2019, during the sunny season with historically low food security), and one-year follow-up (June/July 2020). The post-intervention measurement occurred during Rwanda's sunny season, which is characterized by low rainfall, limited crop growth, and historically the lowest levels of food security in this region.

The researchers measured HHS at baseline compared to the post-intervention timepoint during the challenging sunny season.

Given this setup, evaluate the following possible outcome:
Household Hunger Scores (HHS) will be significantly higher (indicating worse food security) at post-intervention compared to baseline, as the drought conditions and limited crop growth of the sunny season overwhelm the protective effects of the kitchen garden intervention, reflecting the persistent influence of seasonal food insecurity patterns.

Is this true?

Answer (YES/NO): NO